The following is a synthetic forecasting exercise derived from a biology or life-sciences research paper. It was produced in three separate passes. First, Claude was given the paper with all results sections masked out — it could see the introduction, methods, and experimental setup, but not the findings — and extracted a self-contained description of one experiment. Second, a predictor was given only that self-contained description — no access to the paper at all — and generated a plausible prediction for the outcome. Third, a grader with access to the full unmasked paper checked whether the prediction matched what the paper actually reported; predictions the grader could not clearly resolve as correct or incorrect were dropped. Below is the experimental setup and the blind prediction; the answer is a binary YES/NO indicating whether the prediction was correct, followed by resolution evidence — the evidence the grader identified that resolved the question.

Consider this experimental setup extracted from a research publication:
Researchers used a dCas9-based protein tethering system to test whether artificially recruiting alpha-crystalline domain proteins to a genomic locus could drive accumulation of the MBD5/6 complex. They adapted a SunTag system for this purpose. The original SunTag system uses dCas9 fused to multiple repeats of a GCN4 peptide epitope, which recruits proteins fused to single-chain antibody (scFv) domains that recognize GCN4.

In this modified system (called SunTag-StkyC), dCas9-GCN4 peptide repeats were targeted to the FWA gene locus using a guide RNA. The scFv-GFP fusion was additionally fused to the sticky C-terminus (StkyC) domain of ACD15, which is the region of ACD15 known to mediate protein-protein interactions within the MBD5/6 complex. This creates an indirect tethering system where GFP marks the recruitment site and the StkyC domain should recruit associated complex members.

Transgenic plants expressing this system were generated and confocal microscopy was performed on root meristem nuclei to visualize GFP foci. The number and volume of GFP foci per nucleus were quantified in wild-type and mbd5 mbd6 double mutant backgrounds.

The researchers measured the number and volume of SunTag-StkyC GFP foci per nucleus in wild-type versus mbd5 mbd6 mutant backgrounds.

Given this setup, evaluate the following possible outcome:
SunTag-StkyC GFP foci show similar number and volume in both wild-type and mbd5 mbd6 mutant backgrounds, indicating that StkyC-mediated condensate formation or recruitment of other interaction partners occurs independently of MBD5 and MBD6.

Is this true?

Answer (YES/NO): NO